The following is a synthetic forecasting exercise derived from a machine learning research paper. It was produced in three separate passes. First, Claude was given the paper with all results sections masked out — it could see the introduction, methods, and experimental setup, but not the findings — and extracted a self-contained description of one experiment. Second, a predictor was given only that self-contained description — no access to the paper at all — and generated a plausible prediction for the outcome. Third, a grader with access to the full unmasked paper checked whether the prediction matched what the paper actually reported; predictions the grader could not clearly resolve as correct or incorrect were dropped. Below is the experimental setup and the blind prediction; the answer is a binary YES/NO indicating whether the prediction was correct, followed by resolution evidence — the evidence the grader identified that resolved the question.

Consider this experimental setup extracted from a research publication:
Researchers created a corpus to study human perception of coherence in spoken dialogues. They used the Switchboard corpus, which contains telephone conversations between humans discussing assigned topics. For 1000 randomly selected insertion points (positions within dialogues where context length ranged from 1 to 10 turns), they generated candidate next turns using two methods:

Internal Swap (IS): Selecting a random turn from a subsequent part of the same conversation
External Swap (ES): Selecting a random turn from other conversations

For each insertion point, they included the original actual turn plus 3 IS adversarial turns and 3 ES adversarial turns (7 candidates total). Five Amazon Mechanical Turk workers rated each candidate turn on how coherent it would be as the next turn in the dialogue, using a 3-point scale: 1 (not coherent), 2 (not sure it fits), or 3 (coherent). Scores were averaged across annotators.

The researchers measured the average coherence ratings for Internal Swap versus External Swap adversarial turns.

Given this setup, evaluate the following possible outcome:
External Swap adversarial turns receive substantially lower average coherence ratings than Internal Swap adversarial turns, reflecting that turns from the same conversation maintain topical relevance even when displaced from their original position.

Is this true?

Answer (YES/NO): YES